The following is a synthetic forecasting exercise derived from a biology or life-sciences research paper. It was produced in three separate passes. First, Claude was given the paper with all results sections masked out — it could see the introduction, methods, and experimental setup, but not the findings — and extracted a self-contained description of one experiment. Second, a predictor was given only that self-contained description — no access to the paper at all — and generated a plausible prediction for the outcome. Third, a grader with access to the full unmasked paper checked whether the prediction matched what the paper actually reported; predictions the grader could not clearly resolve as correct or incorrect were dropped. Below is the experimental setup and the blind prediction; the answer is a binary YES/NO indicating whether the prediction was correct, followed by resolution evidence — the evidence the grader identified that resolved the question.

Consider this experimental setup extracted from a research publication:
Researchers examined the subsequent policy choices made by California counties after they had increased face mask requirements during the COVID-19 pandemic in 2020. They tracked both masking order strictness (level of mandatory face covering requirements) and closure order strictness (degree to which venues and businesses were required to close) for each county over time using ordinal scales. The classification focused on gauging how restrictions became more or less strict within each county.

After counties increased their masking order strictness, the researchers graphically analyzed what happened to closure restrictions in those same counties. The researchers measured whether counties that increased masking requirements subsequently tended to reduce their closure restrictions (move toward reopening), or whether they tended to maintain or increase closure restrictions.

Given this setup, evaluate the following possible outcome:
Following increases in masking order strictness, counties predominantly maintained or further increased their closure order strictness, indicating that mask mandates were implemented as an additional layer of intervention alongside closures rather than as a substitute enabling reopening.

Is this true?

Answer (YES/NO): NO